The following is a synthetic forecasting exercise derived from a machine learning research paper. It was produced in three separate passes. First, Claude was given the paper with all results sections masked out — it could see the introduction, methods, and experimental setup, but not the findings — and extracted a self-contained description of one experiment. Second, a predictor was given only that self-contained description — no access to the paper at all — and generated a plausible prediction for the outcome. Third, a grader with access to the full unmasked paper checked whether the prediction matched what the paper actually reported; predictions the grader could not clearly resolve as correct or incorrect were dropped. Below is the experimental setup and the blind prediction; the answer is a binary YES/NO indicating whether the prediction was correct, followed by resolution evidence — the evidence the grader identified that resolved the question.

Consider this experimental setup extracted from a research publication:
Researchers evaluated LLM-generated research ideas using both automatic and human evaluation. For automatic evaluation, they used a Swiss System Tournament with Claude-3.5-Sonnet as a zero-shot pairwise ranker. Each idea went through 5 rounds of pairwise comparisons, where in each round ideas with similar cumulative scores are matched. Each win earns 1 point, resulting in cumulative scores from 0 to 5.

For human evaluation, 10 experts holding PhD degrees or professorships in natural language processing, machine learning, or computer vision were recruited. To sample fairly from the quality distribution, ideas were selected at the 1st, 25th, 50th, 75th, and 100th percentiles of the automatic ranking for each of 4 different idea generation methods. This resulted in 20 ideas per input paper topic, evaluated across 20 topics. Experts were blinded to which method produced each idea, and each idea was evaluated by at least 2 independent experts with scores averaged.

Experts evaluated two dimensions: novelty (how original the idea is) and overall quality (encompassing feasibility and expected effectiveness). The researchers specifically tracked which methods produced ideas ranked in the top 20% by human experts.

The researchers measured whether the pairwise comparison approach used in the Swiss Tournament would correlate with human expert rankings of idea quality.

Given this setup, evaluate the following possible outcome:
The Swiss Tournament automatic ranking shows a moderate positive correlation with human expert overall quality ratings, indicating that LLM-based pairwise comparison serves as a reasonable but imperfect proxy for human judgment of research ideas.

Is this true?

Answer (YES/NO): NO